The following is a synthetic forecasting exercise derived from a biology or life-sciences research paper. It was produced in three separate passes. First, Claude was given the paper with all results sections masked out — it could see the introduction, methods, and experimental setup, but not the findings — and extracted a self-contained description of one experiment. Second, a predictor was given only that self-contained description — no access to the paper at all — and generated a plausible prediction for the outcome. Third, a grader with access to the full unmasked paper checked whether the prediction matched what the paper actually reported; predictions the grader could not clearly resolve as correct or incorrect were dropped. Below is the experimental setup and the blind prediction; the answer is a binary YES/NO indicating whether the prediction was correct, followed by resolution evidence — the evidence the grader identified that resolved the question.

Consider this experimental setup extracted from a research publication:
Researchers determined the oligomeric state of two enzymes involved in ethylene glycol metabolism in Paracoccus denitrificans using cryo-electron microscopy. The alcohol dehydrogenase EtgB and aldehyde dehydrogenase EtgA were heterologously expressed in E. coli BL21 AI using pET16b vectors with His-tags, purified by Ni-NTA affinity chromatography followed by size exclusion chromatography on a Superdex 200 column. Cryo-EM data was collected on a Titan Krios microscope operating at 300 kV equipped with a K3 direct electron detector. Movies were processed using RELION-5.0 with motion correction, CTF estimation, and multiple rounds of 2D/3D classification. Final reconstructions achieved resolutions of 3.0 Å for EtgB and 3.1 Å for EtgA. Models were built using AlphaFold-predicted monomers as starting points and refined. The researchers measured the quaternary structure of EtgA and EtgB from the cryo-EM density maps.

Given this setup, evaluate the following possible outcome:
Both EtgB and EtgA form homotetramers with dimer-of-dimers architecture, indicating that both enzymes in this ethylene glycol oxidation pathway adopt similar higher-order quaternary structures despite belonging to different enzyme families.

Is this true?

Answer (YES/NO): YES